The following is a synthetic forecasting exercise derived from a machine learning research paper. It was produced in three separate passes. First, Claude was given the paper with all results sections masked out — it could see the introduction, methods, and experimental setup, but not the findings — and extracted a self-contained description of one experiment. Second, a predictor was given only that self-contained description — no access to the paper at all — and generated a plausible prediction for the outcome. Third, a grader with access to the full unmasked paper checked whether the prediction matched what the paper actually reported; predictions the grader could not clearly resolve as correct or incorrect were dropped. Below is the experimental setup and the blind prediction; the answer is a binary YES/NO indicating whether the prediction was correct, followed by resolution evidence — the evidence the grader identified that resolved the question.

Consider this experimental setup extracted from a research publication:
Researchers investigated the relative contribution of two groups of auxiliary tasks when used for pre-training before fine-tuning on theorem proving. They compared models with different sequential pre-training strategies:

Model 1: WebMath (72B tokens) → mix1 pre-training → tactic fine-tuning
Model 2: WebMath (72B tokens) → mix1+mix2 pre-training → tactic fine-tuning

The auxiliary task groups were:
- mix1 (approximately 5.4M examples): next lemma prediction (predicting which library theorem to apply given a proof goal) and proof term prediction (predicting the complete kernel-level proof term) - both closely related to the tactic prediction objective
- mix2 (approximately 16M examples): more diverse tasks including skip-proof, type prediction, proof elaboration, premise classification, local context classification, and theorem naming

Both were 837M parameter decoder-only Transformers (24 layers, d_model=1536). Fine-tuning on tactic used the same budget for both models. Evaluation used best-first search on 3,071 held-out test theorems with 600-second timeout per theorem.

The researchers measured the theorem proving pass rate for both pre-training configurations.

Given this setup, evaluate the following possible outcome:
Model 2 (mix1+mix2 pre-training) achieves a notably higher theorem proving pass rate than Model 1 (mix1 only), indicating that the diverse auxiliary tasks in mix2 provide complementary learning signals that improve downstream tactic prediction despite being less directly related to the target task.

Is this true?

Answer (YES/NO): YES